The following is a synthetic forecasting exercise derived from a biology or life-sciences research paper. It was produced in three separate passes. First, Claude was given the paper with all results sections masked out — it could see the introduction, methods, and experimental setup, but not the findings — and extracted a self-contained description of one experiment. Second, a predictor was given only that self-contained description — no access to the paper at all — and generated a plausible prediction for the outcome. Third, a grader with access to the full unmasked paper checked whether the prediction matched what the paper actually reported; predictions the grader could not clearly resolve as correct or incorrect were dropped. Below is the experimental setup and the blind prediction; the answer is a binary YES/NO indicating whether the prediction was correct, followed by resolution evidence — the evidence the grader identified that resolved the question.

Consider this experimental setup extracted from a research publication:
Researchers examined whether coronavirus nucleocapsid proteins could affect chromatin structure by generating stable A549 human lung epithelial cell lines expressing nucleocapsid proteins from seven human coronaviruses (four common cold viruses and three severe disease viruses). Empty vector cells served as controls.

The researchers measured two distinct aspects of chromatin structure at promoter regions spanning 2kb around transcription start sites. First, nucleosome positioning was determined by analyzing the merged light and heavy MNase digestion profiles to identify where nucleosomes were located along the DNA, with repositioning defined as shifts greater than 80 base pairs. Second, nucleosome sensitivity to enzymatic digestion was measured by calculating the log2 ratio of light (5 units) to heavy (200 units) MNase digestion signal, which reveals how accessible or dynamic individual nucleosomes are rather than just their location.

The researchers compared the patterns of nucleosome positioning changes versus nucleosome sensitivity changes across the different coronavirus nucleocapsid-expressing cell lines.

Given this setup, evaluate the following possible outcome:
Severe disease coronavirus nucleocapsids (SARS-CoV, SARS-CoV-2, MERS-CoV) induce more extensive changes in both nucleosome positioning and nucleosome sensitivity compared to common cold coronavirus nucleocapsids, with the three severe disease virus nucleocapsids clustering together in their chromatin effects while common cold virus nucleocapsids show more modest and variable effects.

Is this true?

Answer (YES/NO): NO